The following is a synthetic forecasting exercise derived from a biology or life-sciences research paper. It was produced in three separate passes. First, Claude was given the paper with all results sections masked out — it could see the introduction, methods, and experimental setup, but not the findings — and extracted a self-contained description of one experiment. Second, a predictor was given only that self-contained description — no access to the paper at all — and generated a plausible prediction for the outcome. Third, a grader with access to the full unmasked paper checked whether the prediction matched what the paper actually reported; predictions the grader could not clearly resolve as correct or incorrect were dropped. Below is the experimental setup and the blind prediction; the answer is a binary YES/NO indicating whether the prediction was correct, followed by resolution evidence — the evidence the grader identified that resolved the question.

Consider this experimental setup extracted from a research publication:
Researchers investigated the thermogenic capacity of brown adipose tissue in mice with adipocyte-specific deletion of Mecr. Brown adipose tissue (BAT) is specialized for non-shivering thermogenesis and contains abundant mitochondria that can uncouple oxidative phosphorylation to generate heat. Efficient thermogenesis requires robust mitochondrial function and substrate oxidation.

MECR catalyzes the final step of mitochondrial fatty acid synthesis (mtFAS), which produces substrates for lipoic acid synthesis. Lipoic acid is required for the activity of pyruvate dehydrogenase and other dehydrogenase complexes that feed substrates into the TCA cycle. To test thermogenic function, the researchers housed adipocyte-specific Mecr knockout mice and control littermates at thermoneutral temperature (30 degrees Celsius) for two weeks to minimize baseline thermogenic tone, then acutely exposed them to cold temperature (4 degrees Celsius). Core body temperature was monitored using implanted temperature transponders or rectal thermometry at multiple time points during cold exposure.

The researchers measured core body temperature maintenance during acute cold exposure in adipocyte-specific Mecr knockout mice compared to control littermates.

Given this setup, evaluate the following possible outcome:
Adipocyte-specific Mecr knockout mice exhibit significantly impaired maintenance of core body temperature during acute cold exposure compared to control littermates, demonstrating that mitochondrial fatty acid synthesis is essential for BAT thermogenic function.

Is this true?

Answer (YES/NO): YES